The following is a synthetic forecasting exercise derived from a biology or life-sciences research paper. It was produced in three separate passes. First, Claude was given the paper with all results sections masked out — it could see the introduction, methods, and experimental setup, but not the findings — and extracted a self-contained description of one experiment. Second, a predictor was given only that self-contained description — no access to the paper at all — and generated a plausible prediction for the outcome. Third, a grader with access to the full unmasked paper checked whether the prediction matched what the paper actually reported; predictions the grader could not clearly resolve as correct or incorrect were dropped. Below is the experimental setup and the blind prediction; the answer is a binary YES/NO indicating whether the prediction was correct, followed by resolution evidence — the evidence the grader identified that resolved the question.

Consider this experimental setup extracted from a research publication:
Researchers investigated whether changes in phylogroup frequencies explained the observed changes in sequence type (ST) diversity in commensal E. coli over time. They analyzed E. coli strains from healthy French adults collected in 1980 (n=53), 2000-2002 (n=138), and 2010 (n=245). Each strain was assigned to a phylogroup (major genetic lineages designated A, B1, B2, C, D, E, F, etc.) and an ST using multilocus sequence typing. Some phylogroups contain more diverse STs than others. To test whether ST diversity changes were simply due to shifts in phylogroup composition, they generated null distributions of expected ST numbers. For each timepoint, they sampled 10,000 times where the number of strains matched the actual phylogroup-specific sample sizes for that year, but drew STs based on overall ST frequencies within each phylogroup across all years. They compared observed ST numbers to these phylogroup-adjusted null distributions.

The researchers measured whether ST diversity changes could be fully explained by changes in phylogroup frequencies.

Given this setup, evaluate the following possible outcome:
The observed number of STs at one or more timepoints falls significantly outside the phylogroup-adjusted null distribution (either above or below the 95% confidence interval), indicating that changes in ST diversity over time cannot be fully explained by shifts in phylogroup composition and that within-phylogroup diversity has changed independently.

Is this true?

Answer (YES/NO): YES